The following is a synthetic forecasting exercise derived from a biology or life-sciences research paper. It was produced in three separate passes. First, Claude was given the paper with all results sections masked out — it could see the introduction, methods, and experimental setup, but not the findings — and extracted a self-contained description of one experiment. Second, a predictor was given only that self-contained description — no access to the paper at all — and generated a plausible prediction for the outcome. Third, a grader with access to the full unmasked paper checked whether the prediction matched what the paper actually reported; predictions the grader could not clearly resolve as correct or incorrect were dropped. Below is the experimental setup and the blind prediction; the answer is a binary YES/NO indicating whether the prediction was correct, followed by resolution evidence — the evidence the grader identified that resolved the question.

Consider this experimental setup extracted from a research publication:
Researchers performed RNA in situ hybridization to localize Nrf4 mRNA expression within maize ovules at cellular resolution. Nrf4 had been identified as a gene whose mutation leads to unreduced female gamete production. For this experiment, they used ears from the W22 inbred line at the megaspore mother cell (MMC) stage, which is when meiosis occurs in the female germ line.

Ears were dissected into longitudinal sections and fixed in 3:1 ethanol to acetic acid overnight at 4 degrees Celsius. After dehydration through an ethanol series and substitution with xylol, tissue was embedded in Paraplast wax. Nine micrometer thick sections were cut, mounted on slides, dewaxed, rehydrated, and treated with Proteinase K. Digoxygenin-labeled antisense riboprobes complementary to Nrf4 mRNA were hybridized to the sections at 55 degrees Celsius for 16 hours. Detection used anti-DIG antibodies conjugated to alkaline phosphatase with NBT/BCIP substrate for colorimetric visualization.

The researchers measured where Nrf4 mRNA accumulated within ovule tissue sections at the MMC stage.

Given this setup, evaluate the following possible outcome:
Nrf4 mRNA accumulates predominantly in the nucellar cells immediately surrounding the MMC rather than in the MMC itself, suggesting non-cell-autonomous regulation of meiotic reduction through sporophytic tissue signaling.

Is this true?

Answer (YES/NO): NO